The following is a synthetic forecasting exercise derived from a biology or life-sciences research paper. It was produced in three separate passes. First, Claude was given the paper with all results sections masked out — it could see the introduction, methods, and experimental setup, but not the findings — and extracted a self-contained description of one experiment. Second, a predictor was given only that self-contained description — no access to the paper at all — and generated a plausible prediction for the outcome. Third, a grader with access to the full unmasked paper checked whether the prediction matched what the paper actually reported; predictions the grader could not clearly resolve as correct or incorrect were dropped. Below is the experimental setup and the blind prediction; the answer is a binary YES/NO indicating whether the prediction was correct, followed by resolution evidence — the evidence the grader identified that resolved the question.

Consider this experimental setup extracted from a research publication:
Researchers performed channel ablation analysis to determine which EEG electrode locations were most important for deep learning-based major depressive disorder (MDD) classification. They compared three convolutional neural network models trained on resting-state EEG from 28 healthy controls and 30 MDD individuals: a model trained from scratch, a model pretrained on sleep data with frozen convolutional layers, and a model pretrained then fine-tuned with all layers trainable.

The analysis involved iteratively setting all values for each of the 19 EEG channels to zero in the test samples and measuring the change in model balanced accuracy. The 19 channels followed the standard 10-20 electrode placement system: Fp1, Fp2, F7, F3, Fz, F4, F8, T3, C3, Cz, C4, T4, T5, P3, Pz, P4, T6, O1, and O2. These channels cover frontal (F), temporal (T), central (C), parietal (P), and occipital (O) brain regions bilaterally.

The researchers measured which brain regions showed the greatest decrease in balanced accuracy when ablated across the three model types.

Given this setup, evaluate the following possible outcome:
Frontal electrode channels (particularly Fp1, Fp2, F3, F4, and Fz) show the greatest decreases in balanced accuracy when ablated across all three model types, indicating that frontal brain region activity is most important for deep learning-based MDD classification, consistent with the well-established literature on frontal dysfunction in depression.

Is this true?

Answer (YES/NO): NO